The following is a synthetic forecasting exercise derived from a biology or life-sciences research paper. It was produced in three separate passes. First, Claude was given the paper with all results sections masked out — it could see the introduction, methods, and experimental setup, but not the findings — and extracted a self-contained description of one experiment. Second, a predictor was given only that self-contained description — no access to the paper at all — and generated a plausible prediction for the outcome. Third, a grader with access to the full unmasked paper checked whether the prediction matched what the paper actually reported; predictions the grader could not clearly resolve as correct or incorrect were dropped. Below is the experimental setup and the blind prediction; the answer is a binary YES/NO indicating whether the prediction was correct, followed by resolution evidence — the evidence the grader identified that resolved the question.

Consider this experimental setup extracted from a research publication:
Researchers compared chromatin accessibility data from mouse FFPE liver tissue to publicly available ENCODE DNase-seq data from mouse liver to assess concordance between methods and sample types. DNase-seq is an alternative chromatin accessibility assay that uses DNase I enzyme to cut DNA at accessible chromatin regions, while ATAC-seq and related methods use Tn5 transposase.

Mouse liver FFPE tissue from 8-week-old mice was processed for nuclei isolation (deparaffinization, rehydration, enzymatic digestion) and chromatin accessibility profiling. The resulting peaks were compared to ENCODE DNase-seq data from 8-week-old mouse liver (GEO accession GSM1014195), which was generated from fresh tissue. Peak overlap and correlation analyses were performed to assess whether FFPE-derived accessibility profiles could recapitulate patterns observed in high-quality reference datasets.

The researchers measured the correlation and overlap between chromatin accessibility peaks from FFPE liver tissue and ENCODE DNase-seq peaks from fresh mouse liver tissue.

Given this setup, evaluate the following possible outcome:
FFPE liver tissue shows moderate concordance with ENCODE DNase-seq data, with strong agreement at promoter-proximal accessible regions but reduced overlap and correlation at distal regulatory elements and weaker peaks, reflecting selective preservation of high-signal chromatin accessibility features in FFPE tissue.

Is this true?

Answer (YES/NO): NO